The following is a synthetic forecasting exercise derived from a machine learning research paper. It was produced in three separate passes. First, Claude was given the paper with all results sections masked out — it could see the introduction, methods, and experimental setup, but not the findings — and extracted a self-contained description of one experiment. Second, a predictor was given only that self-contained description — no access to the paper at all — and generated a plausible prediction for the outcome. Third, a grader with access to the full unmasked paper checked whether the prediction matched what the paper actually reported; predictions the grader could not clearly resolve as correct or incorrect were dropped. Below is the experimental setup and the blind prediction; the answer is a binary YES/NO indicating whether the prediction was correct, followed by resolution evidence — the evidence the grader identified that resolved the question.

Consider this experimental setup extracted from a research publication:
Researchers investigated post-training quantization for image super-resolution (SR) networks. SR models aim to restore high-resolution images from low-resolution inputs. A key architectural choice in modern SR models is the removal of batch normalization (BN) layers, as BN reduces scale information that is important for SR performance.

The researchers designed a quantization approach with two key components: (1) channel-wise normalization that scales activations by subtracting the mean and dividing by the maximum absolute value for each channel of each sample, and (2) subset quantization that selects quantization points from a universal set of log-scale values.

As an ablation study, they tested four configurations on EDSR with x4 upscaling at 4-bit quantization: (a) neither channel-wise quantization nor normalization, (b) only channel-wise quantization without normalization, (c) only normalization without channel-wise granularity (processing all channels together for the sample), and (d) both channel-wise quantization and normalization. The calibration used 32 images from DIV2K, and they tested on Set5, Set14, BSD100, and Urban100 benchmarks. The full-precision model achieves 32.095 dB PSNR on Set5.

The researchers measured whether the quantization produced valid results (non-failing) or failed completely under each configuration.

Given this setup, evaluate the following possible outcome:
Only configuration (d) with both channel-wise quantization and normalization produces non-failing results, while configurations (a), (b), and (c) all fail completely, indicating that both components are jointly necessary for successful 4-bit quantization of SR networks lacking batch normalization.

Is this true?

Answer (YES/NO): NO